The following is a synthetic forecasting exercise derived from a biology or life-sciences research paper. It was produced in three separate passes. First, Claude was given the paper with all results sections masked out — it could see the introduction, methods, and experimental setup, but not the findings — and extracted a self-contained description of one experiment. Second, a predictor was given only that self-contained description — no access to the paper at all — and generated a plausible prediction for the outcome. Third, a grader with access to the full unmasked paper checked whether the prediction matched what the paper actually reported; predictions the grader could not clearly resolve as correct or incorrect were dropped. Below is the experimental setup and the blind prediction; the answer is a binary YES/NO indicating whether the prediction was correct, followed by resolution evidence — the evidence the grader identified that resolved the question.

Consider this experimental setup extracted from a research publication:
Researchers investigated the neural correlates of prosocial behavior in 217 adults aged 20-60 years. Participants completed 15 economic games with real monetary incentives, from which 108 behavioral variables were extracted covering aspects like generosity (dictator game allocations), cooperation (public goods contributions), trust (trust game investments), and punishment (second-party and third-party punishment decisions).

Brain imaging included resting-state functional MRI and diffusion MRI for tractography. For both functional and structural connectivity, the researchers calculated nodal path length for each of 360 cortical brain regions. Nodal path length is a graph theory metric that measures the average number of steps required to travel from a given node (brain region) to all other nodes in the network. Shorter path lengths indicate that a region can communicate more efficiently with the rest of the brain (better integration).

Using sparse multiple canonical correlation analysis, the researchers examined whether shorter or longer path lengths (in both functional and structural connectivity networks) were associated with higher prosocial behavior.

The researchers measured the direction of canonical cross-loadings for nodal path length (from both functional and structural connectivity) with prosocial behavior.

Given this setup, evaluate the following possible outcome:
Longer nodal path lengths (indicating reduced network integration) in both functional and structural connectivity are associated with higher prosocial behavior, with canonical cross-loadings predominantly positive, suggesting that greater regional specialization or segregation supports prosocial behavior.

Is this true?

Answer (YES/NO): NO